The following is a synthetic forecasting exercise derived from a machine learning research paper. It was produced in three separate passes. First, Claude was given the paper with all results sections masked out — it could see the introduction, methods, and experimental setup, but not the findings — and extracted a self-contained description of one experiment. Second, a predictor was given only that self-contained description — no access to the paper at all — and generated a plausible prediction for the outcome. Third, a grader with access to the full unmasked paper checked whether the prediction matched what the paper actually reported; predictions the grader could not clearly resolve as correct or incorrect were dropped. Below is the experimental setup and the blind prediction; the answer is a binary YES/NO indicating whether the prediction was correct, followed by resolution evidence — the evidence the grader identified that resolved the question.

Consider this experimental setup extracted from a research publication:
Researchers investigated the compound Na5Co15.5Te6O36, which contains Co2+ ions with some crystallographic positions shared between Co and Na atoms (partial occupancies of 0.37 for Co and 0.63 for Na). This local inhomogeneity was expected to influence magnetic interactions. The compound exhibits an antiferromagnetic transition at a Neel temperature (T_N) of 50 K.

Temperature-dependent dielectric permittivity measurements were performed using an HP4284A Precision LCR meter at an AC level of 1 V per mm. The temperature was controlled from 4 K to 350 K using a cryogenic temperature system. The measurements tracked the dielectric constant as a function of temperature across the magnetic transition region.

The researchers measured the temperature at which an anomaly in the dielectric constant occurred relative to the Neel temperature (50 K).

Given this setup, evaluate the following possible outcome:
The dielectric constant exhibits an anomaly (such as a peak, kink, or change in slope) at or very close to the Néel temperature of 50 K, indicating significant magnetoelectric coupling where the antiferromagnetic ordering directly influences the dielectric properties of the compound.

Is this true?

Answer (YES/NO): NO